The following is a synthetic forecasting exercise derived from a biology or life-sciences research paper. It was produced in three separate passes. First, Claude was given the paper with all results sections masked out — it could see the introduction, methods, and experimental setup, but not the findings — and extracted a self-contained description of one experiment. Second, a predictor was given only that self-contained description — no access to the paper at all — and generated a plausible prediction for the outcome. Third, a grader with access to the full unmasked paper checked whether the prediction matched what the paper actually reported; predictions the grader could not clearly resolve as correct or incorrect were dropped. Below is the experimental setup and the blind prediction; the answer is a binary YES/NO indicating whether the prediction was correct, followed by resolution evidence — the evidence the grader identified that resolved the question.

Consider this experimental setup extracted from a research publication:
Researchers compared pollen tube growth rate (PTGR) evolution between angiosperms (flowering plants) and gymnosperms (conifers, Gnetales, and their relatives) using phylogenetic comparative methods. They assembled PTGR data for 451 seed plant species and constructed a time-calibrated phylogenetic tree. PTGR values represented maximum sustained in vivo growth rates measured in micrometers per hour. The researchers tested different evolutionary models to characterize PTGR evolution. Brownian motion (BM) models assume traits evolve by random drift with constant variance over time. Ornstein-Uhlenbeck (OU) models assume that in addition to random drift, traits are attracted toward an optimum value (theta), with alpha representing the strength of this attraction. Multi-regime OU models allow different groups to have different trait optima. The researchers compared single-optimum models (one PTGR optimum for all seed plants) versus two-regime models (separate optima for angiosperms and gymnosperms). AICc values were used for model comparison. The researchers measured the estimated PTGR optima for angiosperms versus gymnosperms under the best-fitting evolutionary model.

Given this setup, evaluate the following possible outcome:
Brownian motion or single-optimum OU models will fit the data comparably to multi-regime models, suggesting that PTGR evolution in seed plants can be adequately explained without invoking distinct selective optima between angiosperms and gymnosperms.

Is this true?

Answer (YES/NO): NO